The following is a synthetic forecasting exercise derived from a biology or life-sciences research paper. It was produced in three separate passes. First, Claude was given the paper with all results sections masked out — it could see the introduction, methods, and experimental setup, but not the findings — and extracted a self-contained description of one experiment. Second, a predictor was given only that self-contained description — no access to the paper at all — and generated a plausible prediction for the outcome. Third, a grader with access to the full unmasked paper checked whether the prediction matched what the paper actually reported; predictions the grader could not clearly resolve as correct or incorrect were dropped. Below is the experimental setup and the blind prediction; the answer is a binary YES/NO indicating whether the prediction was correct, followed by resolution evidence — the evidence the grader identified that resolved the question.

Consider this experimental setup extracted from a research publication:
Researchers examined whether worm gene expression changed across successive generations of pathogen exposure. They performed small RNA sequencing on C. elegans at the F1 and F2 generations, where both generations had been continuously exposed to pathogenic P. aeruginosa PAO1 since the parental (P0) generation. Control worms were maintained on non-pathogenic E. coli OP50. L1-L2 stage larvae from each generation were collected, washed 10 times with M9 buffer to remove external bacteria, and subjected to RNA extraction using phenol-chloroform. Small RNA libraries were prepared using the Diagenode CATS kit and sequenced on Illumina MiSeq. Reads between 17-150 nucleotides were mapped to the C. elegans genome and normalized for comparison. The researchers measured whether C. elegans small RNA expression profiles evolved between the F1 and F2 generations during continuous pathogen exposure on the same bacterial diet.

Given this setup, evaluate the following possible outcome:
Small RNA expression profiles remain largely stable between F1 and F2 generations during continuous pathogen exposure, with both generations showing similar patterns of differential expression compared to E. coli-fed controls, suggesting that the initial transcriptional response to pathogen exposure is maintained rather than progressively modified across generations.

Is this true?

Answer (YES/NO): NO